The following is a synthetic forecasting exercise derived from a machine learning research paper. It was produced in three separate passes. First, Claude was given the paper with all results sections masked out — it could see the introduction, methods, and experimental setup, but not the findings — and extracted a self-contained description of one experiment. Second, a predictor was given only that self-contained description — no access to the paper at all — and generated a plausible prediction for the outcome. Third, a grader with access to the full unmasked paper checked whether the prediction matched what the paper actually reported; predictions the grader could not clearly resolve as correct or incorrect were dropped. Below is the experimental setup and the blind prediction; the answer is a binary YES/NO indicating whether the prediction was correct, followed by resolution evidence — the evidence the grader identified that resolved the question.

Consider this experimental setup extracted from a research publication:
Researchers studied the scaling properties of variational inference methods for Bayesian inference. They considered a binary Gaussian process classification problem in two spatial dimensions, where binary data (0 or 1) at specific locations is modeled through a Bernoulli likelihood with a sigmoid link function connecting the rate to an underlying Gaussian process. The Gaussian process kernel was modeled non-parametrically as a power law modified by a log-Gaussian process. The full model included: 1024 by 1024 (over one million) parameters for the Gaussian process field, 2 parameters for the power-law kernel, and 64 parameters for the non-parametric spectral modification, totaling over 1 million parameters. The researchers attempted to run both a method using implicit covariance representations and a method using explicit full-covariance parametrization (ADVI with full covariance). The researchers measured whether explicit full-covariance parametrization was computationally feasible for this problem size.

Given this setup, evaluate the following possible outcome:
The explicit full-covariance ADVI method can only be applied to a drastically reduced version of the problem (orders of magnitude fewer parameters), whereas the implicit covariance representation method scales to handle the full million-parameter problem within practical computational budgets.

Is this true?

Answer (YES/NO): YES